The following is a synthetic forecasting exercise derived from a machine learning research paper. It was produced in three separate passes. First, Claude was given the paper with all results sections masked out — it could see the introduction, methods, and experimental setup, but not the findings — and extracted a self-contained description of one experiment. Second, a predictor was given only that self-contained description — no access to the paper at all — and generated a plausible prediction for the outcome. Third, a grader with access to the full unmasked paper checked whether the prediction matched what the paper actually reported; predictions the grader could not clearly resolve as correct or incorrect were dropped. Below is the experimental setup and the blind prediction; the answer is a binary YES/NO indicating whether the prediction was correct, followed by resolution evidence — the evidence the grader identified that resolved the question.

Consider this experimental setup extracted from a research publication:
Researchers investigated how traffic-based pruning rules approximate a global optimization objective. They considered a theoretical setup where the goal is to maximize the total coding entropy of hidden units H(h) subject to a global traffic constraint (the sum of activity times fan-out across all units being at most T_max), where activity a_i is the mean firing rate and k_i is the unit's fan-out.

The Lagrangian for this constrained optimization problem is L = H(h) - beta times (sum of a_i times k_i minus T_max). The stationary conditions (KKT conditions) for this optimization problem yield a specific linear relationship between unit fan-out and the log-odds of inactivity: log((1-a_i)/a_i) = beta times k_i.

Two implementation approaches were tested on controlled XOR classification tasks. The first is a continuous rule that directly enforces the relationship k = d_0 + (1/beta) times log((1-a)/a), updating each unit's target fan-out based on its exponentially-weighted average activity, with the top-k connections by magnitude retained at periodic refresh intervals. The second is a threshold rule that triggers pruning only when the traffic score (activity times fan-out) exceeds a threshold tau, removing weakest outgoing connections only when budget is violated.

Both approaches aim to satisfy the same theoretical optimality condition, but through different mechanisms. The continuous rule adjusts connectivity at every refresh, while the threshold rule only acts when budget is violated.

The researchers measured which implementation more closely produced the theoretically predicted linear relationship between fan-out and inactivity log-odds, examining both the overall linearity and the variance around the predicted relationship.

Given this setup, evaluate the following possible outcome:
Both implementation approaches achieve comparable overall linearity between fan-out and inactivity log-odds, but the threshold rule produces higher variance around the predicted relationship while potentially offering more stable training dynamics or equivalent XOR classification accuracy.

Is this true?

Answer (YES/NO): NO